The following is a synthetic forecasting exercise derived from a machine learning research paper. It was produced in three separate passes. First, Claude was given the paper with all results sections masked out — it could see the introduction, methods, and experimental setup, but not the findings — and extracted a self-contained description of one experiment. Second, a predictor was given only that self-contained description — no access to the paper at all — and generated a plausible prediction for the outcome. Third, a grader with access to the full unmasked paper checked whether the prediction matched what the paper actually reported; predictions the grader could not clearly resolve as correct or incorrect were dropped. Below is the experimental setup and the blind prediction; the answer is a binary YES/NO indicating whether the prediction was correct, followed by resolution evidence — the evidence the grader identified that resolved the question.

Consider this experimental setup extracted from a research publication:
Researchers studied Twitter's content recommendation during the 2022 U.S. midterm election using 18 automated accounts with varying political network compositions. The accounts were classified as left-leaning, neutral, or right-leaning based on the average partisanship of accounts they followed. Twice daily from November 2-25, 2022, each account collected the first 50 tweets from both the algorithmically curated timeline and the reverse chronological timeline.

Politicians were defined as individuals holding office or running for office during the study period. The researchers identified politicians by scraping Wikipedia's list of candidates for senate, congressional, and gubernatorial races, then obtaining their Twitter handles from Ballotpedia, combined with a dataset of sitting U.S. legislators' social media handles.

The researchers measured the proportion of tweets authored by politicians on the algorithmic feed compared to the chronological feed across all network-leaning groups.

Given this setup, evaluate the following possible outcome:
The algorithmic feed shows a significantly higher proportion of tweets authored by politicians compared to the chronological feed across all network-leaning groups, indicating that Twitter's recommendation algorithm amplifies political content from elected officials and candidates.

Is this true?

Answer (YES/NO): YES